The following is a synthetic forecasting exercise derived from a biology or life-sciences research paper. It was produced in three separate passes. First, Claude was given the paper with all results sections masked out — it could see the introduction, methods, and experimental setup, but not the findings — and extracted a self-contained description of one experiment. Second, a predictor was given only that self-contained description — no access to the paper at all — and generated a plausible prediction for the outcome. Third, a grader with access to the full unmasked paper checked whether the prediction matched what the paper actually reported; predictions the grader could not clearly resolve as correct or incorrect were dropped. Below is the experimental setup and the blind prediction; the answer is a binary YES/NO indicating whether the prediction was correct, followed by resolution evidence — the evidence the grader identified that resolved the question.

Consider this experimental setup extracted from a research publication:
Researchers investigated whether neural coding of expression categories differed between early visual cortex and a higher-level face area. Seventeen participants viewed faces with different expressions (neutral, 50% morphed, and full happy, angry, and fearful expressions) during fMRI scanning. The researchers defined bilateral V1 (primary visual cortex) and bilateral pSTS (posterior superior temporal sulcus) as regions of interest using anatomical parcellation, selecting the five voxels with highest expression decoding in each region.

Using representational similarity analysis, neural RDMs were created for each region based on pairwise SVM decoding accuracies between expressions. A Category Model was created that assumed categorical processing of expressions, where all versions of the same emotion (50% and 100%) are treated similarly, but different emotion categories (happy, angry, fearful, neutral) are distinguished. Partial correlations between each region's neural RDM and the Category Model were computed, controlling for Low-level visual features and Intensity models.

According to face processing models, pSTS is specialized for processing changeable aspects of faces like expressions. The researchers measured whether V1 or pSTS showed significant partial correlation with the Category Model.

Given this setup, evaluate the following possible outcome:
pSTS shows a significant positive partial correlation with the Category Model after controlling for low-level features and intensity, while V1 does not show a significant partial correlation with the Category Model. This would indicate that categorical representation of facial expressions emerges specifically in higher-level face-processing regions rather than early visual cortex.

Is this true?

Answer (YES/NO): YES